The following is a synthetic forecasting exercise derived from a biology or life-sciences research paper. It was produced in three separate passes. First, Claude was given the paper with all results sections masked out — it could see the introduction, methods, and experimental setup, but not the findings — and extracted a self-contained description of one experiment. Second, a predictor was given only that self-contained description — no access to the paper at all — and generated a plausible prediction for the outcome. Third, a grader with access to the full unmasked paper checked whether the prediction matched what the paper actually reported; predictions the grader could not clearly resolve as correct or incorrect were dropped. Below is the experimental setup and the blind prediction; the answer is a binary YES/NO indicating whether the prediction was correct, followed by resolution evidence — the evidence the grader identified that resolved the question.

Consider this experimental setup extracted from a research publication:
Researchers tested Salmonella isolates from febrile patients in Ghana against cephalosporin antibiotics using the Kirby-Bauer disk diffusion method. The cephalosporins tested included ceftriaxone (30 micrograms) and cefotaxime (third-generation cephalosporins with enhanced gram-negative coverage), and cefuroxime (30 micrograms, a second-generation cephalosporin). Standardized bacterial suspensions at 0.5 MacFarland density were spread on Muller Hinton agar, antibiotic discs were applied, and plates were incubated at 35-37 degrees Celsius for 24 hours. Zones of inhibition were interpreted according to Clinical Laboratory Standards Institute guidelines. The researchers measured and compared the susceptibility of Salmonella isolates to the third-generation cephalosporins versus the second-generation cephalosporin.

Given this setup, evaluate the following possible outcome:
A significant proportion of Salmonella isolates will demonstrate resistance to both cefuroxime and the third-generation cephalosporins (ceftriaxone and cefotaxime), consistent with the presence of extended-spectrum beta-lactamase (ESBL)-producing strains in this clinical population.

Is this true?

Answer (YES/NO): NO